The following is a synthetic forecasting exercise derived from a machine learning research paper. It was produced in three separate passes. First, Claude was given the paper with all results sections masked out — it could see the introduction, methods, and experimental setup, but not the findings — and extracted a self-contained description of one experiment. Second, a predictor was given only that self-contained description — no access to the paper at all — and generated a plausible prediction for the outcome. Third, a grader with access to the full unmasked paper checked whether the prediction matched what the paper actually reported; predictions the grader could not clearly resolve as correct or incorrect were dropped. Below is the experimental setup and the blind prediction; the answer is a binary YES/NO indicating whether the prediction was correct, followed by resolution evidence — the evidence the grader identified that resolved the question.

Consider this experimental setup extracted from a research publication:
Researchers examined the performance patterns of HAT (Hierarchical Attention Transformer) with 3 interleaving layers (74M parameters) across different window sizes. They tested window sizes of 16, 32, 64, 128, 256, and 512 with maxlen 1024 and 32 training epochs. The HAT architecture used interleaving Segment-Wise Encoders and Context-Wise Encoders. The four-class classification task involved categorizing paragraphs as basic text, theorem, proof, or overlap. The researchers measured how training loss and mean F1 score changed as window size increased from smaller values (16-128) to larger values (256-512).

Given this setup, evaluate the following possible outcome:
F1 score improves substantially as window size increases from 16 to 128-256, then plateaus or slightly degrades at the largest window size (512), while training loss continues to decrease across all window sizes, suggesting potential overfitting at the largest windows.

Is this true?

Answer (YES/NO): NO